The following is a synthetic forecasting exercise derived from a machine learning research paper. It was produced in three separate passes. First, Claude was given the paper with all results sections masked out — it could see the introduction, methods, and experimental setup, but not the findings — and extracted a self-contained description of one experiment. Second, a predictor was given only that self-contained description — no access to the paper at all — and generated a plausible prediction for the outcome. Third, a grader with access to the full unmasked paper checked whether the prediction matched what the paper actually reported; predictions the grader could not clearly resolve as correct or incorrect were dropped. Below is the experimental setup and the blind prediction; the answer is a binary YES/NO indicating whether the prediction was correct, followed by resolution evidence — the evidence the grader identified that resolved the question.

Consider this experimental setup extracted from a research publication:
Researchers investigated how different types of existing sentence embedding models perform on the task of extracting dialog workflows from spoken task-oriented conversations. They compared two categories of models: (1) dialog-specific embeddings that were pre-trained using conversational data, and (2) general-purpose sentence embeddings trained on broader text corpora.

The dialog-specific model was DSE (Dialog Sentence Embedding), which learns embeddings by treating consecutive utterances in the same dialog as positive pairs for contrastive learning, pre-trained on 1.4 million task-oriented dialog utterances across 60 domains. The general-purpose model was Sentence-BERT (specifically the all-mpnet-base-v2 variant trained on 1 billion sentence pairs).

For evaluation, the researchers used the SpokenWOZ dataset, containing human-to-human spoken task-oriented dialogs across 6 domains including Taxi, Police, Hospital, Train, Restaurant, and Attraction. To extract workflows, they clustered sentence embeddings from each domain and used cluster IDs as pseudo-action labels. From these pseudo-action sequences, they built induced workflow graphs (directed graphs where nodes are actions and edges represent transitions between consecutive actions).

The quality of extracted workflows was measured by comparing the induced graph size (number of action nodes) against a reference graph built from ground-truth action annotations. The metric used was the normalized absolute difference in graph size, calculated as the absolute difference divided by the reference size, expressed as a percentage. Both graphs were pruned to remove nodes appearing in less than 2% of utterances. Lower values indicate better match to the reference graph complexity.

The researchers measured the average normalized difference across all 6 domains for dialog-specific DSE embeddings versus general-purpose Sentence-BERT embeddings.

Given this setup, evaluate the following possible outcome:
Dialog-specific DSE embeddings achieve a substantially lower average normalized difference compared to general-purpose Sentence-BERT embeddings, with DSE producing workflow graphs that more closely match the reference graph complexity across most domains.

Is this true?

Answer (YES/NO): YES